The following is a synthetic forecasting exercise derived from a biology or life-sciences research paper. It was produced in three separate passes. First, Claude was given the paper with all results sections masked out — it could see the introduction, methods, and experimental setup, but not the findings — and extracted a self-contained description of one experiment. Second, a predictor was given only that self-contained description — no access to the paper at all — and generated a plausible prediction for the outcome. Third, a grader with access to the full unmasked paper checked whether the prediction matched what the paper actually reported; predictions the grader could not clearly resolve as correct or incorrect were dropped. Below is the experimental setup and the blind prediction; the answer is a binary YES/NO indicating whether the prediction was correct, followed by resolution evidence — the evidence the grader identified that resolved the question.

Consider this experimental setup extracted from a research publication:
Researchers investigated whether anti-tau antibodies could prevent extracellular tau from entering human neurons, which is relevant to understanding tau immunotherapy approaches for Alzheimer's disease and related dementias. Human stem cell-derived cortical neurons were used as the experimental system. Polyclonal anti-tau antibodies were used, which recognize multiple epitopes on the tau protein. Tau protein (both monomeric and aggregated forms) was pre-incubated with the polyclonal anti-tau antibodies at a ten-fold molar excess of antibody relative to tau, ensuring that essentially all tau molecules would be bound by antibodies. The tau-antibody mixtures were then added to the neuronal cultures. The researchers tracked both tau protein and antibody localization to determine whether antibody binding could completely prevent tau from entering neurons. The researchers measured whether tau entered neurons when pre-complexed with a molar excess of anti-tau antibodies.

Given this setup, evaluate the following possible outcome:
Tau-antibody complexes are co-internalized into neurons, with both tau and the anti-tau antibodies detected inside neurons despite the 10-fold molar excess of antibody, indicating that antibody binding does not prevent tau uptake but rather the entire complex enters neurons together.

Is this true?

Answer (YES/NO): YES